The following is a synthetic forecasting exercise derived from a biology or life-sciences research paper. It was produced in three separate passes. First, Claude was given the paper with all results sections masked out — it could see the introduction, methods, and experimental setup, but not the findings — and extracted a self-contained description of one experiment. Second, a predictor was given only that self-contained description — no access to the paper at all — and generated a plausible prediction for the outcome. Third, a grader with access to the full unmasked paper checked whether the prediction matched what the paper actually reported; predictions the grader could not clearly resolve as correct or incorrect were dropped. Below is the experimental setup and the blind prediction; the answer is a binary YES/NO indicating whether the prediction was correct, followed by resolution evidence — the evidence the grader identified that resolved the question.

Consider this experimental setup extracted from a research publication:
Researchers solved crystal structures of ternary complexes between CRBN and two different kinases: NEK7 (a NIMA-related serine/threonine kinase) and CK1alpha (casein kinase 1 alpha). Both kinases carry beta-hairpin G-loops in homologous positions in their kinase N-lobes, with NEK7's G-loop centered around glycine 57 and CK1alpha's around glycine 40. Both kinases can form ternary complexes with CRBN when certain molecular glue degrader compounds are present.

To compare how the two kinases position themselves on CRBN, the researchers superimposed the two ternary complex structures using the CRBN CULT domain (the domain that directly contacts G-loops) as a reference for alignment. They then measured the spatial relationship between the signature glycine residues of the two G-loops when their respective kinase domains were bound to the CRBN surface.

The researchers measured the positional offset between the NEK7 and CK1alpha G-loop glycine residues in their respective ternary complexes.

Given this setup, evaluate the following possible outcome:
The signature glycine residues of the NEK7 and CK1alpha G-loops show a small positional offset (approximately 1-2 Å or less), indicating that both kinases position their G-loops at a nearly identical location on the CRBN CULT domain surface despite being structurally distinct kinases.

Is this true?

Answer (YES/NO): NO